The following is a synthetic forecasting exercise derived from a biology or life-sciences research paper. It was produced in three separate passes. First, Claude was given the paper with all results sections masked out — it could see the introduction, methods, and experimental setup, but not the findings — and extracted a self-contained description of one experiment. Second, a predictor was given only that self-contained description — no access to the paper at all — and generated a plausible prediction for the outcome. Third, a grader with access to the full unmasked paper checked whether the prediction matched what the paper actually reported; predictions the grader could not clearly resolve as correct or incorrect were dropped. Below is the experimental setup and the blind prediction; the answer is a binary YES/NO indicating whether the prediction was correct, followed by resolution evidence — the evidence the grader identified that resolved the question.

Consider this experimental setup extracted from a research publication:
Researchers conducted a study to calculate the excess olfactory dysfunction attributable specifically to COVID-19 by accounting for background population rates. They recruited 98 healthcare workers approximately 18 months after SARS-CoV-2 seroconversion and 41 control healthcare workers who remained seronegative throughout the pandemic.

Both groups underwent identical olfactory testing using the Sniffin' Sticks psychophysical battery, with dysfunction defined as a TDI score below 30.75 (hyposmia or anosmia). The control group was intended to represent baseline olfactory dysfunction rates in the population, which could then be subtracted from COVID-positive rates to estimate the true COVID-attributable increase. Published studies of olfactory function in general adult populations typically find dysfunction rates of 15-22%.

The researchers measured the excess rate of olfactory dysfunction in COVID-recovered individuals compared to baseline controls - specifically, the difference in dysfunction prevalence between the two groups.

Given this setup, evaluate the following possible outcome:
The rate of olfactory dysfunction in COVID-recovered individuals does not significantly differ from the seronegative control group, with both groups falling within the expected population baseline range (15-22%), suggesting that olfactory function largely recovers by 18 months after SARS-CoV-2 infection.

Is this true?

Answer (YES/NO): NO